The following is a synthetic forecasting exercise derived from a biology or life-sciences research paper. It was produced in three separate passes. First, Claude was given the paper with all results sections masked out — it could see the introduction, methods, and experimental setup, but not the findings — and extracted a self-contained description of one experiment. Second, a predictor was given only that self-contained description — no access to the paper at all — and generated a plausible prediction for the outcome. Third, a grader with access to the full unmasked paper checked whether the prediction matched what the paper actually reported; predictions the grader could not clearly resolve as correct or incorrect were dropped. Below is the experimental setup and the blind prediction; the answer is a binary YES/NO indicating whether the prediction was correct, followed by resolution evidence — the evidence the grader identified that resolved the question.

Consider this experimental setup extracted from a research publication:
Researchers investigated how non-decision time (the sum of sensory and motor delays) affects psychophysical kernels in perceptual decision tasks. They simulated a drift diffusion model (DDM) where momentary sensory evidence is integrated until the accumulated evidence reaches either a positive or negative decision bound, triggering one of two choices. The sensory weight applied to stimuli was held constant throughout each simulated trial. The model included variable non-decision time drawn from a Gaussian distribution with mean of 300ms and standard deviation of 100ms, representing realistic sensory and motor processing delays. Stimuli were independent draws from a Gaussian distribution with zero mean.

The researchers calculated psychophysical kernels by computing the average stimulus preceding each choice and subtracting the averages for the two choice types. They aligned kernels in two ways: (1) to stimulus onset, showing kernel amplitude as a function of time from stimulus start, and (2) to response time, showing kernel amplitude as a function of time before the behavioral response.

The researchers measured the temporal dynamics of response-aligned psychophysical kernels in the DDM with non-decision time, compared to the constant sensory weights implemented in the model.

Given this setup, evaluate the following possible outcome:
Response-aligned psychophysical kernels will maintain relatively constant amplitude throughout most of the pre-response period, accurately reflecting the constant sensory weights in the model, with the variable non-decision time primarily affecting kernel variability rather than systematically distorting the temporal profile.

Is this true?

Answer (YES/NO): NO